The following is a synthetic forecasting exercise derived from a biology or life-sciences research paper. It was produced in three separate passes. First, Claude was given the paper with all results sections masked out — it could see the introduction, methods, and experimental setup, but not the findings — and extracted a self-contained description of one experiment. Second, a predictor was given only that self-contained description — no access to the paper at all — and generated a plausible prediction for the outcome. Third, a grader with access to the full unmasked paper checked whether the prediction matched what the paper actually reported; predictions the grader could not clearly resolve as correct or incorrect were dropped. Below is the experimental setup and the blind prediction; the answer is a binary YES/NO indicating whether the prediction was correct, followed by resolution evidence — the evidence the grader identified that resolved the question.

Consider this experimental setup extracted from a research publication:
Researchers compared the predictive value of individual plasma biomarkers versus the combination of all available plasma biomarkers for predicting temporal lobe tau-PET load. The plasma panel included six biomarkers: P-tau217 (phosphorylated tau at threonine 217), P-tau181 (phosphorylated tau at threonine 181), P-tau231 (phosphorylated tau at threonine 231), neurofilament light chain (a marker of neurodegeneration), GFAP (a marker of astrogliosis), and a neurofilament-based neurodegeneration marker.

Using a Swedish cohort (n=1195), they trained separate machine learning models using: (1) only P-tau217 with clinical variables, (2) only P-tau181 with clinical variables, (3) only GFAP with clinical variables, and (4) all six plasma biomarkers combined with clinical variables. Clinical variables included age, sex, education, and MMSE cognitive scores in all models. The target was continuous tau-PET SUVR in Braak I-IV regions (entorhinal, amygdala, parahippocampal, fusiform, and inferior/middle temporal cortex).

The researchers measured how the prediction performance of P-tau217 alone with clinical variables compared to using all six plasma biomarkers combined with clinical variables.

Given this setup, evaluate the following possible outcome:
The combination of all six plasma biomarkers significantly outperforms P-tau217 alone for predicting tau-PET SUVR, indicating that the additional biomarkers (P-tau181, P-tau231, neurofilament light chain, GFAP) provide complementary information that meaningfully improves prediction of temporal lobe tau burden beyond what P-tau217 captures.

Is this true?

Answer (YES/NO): YES